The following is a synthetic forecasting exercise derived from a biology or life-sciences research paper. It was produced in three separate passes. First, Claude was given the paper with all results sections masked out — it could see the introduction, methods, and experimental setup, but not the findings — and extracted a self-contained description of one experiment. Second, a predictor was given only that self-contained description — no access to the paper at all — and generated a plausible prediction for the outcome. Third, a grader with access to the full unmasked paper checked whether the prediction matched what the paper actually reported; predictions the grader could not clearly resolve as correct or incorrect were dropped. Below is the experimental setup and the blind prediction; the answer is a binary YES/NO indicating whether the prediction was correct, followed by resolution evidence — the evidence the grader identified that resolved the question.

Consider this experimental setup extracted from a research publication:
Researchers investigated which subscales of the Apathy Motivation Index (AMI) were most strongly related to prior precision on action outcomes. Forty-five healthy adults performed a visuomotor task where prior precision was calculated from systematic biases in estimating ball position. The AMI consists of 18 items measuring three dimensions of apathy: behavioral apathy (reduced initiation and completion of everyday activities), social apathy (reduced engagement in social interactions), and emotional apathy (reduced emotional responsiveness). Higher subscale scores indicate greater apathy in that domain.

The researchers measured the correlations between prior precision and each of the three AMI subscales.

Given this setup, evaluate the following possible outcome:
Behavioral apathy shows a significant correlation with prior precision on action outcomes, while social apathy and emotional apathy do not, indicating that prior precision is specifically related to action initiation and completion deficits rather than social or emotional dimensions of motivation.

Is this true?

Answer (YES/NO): NO